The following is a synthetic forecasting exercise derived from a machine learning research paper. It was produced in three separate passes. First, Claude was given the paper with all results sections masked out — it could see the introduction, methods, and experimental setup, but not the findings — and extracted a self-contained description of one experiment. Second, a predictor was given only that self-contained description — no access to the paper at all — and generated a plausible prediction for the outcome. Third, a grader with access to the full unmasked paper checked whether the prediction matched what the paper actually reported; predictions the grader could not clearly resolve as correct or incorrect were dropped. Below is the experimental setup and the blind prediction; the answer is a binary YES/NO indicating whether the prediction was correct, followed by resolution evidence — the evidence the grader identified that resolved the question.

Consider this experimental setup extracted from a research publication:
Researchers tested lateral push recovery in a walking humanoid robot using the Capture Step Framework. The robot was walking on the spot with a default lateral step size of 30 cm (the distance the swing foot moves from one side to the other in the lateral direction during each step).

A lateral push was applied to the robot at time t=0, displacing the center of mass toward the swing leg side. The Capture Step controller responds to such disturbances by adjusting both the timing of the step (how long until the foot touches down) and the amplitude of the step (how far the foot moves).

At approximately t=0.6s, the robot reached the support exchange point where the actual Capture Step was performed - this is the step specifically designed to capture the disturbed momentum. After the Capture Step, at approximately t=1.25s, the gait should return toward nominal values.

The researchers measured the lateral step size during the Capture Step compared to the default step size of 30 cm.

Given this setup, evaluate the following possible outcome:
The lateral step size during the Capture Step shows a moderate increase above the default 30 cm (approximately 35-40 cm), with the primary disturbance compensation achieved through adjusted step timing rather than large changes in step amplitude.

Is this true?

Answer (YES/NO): YES